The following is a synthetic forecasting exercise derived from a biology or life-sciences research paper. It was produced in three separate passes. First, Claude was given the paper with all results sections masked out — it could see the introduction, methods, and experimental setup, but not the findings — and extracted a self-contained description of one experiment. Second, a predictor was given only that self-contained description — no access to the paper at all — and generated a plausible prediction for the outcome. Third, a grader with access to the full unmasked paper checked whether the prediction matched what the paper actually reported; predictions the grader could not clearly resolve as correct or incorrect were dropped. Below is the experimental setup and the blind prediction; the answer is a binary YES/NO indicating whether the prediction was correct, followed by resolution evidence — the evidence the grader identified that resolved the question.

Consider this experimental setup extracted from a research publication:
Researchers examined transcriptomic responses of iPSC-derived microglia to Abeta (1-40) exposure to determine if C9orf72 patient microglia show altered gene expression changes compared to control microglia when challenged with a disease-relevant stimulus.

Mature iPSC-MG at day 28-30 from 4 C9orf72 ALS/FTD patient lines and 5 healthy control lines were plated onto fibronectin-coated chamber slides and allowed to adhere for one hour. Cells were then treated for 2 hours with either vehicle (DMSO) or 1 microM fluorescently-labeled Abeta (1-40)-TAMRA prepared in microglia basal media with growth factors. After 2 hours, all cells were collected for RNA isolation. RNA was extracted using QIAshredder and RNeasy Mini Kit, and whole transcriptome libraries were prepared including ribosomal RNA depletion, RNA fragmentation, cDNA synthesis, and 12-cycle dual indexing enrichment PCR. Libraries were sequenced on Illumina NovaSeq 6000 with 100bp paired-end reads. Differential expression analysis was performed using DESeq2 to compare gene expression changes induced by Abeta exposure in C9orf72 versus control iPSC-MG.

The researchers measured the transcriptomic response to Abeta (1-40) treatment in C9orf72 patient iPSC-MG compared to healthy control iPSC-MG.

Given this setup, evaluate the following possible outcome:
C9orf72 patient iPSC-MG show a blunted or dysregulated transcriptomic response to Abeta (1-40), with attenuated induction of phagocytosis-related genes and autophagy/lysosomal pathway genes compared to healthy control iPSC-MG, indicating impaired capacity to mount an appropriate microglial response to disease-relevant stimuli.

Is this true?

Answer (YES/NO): NO